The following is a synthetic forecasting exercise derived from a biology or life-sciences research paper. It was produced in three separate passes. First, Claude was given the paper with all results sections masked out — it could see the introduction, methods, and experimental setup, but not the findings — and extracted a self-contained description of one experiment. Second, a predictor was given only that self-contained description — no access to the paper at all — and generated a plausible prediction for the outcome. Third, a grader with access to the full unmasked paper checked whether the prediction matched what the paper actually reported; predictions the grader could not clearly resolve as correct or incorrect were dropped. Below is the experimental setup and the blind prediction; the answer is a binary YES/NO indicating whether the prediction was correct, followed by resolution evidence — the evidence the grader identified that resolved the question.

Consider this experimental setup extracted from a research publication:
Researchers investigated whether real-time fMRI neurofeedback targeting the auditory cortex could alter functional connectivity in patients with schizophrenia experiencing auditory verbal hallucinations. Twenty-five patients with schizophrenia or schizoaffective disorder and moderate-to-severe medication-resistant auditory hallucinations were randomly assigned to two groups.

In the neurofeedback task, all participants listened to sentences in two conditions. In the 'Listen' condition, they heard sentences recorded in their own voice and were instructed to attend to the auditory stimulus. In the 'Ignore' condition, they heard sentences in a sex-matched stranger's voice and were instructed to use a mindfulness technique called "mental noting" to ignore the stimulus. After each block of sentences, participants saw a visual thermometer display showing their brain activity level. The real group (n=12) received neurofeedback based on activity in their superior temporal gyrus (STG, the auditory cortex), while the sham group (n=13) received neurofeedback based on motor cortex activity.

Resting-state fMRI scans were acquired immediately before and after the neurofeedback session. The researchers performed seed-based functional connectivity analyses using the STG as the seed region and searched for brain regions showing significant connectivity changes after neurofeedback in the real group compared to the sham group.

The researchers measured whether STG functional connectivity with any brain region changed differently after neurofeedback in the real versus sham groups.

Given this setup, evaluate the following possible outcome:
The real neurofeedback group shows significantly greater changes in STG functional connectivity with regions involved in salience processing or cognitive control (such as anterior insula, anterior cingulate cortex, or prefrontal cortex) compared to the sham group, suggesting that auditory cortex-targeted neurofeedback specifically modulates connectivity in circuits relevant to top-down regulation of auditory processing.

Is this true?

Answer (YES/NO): NO